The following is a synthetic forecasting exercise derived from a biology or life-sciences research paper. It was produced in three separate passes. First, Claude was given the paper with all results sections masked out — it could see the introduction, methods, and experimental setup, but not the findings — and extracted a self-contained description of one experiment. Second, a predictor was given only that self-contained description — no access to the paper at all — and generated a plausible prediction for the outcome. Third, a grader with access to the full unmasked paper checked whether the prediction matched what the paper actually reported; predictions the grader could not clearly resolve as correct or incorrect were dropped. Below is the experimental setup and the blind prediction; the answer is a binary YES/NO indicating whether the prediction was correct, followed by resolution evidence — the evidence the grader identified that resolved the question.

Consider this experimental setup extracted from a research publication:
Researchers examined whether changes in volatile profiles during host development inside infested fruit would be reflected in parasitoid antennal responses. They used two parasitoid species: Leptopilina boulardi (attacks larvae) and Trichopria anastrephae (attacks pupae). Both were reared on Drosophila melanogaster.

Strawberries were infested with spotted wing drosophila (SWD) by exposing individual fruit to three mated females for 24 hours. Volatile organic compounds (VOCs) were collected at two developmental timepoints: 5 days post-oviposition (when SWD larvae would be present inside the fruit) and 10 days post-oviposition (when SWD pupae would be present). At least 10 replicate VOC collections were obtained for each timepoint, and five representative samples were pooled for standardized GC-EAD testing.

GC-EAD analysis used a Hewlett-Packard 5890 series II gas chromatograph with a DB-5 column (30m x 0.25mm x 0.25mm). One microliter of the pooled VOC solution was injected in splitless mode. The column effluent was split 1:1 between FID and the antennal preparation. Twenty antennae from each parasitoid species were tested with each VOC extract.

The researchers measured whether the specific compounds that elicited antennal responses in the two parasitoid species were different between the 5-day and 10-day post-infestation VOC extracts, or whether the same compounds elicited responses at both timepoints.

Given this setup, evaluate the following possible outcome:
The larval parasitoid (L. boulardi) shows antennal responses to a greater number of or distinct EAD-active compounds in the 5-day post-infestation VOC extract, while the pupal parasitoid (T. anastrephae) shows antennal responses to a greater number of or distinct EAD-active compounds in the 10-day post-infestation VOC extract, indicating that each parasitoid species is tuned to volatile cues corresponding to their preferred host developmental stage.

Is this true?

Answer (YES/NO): NO